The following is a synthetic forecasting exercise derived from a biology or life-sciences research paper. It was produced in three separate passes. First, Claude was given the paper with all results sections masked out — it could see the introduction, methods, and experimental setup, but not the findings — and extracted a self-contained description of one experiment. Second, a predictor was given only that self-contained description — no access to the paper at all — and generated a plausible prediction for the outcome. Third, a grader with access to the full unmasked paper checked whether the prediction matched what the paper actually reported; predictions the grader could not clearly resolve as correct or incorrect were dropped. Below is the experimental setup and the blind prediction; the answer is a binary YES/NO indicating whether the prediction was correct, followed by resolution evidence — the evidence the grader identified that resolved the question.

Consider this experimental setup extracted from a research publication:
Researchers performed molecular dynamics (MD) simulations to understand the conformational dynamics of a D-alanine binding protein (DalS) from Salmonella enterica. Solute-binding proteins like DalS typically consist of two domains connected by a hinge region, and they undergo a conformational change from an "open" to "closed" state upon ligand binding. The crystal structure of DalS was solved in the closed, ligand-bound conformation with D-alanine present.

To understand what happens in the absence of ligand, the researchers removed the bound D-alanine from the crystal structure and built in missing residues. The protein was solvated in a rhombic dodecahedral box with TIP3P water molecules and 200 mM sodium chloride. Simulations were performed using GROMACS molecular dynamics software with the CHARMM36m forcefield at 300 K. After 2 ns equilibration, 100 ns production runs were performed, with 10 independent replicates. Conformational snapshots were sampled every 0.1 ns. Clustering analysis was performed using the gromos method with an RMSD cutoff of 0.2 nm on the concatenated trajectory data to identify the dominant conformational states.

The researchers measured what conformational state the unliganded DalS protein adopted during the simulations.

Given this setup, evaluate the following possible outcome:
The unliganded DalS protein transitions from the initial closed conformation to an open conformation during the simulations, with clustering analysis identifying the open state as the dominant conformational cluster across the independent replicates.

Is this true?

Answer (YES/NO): YES